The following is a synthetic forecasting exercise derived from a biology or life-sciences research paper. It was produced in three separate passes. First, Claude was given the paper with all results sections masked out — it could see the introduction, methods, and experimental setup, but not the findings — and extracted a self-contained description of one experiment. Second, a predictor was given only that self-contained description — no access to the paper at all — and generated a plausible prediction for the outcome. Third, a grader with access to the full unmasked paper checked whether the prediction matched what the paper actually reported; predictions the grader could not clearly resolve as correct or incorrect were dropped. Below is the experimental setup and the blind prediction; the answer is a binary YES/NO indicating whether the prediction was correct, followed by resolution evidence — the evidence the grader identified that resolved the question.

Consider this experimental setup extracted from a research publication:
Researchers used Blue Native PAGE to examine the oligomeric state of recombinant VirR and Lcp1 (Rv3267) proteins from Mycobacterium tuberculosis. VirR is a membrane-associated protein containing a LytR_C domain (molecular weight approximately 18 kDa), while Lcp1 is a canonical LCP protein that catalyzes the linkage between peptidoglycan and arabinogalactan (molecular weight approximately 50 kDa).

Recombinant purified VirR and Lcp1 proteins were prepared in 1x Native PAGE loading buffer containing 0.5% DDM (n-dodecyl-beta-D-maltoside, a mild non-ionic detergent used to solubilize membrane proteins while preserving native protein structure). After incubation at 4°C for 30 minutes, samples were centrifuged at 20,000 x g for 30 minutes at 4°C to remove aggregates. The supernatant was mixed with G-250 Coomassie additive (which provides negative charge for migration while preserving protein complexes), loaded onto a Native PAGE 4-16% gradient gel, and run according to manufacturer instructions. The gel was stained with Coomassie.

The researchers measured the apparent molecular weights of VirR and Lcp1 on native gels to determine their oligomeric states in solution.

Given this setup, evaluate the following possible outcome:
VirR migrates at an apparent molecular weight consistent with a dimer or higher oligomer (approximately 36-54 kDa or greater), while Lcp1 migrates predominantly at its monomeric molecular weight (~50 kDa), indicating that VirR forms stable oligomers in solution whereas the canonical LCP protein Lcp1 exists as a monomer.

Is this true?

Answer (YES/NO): NO